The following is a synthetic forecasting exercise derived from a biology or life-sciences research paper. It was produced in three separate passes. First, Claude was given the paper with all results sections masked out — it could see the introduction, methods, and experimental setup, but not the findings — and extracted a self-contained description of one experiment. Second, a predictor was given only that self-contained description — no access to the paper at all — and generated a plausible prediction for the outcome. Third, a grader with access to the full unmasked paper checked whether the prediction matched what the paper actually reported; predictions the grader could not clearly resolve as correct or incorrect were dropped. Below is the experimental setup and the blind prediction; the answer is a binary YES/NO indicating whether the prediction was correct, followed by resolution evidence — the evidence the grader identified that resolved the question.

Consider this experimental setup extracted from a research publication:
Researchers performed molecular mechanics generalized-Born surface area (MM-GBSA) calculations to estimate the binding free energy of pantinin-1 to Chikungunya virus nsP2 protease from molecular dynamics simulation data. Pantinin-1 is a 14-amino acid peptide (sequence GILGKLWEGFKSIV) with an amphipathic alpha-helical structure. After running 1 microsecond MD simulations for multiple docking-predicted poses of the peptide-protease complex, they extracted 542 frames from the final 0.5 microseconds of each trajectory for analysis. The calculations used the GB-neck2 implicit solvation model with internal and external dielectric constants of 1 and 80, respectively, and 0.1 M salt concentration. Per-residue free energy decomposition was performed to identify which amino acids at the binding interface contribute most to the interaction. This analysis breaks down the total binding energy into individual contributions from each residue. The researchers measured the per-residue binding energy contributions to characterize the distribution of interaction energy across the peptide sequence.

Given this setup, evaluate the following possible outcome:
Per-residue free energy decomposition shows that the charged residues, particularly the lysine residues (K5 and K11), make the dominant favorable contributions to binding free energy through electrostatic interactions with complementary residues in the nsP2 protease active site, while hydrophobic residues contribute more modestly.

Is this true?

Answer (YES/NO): NO